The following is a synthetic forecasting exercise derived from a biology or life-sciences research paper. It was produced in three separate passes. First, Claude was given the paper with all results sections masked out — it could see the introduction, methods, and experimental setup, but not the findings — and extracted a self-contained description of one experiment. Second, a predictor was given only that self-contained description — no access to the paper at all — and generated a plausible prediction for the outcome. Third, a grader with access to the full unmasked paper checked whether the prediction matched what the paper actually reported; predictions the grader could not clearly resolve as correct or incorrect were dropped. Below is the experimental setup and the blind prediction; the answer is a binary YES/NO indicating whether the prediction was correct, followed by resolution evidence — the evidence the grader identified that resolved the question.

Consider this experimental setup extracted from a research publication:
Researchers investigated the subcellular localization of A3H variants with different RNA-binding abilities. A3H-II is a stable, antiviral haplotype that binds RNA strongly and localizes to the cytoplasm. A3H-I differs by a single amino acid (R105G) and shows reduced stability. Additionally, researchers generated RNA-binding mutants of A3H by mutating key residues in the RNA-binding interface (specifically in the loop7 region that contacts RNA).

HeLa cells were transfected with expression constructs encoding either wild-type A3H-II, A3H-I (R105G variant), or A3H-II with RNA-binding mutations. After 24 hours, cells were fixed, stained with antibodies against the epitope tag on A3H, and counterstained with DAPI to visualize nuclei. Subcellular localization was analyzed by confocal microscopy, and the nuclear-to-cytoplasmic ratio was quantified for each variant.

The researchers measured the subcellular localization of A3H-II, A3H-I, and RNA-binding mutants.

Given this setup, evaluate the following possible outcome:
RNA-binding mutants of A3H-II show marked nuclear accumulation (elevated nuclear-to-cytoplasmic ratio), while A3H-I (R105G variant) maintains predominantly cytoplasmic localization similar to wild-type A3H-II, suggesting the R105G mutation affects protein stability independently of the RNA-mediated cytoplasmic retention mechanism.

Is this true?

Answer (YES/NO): NO